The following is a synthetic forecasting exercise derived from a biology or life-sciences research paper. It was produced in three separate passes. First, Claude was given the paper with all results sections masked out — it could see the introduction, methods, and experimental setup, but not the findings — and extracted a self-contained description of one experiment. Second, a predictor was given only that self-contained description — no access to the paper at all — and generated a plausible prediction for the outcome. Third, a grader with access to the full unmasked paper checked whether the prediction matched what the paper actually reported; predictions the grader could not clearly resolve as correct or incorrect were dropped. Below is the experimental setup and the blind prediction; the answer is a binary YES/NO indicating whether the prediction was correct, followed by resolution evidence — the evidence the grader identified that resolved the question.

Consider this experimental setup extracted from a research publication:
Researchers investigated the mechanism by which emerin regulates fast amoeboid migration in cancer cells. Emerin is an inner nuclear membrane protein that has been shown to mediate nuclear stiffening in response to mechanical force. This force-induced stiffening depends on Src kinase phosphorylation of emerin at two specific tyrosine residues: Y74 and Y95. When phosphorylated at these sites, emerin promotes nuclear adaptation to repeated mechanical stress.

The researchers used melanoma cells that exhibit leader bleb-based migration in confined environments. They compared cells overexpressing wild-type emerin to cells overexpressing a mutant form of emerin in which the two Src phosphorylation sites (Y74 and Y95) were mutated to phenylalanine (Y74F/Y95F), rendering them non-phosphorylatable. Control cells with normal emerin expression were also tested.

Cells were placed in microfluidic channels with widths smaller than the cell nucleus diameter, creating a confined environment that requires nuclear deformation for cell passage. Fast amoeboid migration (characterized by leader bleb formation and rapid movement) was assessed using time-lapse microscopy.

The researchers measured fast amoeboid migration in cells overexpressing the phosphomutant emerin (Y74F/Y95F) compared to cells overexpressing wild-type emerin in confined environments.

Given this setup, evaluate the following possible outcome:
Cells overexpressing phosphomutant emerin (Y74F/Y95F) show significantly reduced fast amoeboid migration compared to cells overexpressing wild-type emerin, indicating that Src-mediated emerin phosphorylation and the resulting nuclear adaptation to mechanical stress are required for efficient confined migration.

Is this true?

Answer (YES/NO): NO